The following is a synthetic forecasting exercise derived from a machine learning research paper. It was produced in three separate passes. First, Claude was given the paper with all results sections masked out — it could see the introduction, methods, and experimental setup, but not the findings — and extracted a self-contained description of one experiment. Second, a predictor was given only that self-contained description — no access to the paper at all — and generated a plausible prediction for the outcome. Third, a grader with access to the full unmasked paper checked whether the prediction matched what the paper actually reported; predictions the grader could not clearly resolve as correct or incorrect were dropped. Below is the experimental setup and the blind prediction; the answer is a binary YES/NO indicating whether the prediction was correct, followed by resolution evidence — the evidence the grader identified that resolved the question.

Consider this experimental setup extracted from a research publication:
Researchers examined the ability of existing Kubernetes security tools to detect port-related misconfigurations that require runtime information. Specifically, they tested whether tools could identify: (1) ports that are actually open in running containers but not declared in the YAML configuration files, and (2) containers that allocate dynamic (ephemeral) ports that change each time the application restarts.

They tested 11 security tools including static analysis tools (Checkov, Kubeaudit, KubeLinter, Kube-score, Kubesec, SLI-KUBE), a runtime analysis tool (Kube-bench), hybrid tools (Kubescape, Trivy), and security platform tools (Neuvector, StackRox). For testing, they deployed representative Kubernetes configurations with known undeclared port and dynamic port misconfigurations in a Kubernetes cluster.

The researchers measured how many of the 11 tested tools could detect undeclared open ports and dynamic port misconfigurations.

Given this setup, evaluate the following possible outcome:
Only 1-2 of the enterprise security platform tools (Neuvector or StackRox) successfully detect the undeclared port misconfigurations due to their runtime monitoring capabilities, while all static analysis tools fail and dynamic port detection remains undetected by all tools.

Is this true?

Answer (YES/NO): NO